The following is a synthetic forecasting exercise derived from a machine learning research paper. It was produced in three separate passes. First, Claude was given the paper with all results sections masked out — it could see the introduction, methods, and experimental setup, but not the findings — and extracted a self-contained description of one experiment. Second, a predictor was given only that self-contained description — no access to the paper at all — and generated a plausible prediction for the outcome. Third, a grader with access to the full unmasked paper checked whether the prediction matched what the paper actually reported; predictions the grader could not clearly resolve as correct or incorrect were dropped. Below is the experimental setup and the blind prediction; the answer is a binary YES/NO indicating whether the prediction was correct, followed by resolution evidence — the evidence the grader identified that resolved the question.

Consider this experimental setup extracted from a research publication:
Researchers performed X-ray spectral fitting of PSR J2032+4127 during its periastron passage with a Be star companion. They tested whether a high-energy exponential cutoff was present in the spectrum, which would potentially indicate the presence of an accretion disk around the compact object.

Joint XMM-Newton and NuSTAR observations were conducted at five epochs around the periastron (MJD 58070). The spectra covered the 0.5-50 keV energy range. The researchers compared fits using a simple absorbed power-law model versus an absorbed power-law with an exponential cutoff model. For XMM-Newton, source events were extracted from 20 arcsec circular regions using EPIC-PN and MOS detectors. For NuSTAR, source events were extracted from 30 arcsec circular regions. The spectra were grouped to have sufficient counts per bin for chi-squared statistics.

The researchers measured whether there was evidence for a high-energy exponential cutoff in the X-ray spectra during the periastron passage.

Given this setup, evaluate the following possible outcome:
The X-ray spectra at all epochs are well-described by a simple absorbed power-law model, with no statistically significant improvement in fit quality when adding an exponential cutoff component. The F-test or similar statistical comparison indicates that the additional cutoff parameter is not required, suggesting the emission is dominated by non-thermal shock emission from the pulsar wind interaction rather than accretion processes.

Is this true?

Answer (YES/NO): YES